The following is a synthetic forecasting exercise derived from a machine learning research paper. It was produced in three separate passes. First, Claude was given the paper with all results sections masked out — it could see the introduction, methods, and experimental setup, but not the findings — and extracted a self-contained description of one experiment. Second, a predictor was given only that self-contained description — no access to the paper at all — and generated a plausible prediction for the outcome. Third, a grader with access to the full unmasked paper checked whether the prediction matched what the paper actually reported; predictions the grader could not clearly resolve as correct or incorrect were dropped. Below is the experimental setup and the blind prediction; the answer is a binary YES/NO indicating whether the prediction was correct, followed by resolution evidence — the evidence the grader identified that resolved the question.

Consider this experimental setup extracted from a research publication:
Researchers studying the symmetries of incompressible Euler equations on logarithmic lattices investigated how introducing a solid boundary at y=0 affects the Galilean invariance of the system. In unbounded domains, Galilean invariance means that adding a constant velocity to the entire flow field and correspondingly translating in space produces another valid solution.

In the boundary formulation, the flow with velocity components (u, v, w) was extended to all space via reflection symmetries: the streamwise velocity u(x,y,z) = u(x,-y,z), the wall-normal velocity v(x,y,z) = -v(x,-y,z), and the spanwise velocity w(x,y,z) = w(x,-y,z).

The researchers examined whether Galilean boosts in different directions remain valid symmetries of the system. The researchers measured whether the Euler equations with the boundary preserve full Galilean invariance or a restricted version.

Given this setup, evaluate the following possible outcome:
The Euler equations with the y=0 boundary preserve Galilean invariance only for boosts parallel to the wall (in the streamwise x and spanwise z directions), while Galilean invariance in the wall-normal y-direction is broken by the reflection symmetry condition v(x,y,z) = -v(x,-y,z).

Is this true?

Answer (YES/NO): YES